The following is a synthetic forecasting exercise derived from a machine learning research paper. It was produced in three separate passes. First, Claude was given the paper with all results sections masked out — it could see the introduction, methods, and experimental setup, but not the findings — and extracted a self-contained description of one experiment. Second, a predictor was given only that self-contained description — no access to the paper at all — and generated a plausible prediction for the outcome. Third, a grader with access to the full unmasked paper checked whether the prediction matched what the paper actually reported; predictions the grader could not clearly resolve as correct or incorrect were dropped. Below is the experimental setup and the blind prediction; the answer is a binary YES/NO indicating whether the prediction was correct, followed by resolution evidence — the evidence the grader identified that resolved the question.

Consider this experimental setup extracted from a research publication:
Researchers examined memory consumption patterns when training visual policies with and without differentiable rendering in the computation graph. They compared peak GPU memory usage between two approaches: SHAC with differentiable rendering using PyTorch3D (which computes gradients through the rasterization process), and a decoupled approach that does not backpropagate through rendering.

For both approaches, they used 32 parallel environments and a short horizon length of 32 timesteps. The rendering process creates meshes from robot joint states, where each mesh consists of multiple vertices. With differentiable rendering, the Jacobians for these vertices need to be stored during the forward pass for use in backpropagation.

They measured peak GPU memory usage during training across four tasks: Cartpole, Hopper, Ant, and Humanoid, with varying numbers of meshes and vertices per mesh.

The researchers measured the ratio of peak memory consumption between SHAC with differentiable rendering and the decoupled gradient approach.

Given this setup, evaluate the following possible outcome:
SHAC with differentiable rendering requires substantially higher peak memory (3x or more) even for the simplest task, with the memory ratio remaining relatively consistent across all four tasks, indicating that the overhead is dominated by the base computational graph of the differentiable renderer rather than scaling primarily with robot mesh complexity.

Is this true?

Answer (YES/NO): NO